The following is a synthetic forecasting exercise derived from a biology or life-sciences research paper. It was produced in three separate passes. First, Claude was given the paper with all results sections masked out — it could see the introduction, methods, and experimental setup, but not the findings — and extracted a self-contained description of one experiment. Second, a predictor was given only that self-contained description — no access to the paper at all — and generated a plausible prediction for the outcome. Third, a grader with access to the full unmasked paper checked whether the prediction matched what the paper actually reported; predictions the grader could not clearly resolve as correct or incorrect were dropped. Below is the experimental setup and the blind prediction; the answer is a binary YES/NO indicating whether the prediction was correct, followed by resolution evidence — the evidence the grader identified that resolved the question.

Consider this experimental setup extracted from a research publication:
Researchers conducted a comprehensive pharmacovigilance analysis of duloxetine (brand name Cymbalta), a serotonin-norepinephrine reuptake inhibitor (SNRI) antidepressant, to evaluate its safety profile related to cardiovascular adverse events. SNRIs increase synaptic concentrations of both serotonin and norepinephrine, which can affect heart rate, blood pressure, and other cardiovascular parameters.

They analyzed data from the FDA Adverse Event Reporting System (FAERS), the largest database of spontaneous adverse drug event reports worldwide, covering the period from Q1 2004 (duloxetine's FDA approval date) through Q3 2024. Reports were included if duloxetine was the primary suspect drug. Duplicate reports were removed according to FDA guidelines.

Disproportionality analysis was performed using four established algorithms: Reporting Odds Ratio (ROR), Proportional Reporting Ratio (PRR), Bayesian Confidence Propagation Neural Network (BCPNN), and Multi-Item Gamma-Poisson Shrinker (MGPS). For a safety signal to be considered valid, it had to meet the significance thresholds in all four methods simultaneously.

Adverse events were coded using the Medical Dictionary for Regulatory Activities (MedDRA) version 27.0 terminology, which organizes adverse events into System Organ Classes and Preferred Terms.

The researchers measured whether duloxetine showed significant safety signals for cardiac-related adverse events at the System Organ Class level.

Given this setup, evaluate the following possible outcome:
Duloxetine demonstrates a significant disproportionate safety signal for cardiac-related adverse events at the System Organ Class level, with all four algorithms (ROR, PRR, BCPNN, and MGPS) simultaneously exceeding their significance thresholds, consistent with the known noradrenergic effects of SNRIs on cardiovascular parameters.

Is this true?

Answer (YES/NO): NO